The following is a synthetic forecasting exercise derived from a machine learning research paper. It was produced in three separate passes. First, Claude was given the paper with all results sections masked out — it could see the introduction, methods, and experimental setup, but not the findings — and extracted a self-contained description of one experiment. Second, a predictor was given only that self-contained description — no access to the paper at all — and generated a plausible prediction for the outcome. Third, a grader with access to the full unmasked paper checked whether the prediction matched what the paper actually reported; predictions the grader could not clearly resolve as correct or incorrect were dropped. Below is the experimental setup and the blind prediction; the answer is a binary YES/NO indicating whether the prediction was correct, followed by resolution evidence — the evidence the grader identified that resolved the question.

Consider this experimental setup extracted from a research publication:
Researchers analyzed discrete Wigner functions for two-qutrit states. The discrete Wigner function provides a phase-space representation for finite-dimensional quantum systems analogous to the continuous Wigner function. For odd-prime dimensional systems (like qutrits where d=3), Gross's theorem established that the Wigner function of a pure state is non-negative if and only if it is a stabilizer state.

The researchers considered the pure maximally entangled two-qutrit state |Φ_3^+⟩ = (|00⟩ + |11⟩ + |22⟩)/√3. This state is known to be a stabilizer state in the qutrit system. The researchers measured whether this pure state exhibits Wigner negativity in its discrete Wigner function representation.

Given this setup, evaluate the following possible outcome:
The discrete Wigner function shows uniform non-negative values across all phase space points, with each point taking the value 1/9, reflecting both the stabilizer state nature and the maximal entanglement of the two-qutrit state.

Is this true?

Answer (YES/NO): NO